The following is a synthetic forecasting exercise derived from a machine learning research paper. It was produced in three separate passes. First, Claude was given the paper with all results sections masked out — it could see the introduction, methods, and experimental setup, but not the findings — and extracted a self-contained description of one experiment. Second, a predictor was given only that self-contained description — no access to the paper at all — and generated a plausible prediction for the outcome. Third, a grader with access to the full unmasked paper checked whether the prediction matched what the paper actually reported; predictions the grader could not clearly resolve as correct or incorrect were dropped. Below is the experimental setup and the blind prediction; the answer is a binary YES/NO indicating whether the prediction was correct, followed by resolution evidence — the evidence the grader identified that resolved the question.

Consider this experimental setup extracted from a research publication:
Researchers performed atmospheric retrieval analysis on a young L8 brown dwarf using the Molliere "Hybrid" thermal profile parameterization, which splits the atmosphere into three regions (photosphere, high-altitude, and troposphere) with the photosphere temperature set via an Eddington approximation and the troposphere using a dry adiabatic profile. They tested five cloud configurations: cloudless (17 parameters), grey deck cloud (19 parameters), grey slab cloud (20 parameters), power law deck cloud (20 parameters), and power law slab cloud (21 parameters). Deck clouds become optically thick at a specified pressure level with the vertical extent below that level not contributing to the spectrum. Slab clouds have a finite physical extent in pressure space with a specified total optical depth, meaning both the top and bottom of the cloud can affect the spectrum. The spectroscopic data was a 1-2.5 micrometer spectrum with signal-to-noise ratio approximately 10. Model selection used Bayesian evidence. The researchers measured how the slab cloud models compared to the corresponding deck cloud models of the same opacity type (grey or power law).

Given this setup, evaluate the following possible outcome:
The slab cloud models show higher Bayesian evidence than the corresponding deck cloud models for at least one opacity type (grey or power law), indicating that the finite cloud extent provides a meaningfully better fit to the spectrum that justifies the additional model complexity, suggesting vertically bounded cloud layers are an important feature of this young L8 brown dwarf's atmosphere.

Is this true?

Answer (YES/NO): NO